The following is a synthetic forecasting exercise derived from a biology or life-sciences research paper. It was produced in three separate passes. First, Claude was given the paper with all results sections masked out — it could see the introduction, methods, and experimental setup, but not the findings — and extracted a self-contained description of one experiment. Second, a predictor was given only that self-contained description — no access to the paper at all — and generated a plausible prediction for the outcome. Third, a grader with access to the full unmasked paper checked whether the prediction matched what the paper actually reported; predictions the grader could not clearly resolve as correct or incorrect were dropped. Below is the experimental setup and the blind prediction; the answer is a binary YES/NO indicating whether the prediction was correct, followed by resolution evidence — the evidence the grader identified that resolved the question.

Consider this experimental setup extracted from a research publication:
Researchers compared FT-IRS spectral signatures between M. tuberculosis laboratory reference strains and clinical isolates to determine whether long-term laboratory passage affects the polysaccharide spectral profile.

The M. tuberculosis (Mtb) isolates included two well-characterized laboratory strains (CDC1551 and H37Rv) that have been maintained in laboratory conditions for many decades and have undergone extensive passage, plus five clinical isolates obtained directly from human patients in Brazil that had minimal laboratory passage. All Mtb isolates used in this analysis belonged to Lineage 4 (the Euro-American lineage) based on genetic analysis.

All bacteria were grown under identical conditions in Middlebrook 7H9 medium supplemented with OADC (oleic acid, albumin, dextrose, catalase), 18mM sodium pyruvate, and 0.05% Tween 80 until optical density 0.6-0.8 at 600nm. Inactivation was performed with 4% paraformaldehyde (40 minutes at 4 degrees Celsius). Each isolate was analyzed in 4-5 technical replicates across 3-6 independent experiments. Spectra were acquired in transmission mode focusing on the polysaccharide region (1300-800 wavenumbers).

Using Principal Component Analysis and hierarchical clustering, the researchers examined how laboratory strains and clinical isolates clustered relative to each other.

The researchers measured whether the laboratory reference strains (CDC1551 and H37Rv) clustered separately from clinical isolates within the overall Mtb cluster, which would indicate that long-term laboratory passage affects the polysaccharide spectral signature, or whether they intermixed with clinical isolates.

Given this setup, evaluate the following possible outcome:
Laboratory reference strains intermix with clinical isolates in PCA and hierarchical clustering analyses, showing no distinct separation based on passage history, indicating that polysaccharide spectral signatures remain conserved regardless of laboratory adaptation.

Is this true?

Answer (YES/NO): NO